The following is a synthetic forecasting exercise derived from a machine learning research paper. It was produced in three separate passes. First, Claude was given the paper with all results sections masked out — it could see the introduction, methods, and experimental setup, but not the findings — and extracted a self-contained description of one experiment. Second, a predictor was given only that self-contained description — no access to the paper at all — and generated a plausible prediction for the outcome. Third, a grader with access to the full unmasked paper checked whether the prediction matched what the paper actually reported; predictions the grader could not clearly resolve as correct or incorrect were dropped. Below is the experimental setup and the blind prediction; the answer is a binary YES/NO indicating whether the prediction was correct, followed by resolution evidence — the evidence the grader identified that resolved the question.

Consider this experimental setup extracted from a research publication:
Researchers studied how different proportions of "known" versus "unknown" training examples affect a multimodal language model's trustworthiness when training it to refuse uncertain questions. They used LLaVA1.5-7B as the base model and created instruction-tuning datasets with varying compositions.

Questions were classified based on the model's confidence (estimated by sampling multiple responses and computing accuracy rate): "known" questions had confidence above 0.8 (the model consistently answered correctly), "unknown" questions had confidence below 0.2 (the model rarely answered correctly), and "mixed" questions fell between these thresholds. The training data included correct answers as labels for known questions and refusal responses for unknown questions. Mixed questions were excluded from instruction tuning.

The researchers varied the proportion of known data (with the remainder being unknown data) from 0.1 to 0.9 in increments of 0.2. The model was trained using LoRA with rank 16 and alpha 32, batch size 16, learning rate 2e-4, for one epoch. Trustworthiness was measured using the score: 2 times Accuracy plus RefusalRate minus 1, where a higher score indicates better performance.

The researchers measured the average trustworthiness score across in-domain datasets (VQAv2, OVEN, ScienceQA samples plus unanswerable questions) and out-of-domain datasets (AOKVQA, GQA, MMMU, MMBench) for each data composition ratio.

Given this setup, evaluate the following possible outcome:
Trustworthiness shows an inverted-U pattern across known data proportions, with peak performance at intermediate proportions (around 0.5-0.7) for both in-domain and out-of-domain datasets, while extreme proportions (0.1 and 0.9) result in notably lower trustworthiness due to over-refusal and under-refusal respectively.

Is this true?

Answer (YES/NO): NO